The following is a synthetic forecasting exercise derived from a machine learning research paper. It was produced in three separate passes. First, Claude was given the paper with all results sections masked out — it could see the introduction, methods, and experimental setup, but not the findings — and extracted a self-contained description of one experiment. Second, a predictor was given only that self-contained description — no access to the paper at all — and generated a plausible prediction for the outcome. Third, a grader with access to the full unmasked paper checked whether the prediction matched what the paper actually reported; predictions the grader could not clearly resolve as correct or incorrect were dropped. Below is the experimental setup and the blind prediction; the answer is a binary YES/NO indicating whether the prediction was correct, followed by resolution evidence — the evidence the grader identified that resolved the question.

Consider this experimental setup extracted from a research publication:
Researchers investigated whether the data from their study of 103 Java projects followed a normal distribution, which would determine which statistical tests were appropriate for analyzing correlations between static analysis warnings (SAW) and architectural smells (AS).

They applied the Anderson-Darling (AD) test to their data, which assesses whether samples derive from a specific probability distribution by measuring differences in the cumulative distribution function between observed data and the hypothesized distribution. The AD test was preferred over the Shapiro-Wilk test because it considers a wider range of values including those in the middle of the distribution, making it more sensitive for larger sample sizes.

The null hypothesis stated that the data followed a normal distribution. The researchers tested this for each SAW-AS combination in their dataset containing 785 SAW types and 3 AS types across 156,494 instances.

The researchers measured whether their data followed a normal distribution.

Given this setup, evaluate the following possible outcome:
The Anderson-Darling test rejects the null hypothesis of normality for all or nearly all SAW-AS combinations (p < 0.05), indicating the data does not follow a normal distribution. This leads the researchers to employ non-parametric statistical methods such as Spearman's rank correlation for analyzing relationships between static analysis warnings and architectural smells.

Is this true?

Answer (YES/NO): YES